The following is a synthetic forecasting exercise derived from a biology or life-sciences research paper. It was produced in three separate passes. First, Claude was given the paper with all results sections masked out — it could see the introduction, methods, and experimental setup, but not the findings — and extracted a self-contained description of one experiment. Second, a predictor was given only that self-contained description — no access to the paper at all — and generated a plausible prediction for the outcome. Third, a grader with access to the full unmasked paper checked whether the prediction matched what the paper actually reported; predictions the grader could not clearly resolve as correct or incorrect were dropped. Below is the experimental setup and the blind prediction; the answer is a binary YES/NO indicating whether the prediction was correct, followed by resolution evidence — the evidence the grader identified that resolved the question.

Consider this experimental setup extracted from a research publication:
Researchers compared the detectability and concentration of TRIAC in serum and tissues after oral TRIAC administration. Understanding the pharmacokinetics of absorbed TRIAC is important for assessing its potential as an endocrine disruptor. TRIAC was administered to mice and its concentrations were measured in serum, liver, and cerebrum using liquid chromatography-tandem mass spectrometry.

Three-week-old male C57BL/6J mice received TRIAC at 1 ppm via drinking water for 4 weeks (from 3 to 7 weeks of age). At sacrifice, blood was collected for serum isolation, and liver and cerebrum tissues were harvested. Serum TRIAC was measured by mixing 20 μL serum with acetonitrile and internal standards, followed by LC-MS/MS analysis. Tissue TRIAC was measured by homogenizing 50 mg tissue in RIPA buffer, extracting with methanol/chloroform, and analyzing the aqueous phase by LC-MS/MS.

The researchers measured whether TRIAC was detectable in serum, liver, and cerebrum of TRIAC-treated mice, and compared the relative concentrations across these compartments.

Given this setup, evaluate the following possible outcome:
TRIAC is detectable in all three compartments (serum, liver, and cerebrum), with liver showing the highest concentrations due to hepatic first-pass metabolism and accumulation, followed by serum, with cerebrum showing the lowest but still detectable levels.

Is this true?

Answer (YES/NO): NO